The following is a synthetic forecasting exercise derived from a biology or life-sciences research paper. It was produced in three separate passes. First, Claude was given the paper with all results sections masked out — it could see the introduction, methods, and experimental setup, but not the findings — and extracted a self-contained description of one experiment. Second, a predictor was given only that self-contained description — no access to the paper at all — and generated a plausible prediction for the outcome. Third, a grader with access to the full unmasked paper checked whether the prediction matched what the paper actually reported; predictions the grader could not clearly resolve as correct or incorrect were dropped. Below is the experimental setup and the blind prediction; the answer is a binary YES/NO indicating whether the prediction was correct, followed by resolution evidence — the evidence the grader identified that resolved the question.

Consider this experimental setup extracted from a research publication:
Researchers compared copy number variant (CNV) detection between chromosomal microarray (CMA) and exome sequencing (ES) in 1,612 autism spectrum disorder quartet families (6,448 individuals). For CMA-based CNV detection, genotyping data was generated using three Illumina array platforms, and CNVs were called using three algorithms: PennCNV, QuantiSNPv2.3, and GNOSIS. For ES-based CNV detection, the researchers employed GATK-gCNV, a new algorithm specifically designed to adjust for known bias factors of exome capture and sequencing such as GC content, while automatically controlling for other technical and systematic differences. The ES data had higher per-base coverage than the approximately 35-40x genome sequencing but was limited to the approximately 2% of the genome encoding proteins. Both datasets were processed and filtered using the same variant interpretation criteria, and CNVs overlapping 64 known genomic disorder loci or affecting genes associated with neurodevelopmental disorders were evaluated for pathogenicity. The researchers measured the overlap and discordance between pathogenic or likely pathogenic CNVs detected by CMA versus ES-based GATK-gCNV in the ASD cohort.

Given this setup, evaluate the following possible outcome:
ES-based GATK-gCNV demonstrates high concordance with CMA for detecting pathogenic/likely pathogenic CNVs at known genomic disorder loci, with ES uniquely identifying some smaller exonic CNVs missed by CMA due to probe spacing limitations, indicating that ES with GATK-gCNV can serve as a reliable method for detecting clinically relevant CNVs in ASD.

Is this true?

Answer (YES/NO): NO